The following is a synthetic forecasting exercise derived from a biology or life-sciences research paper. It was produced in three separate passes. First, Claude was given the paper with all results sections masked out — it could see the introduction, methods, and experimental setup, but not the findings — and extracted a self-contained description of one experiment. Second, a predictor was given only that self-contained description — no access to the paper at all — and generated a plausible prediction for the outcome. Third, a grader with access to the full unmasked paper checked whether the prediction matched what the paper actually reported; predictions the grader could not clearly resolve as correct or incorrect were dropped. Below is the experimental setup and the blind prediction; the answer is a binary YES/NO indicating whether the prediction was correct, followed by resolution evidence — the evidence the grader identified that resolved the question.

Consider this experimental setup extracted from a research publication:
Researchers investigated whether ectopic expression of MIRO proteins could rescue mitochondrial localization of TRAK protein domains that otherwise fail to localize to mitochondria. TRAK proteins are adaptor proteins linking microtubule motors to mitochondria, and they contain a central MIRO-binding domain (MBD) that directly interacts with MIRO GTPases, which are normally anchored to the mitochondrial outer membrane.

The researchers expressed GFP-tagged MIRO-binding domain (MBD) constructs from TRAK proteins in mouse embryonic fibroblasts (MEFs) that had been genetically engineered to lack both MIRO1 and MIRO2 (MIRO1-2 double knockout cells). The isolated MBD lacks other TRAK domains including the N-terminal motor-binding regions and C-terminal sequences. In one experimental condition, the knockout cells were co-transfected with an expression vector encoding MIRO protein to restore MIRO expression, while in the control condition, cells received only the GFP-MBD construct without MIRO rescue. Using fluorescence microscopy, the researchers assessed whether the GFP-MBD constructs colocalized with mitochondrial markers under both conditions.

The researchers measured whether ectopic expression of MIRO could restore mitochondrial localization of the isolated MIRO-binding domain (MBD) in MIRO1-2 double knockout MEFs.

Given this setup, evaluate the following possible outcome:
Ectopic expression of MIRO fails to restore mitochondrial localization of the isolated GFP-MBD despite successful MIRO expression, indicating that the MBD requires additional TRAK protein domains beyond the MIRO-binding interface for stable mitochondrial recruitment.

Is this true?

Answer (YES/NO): NO